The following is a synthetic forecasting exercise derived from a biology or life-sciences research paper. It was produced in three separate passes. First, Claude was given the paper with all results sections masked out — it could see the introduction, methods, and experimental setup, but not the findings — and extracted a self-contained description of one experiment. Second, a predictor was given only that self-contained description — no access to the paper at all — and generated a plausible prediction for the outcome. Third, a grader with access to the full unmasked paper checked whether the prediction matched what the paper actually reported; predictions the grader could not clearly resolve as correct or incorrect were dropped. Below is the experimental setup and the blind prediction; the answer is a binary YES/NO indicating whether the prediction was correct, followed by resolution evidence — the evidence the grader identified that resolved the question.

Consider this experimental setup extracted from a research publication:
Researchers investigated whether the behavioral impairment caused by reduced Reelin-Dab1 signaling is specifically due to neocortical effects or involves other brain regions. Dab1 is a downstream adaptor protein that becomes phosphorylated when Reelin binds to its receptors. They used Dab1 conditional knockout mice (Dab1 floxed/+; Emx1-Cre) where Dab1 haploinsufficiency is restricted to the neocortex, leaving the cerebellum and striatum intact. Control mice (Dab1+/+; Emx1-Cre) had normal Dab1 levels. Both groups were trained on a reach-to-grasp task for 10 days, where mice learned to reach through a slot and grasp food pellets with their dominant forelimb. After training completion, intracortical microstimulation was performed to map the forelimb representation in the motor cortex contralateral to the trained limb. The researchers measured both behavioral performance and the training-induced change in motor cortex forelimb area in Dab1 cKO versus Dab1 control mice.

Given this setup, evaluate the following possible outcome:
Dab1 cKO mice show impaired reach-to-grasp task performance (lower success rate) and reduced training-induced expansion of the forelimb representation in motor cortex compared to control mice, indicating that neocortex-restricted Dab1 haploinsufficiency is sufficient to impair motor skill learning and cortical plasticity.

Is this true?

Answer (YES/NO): YES